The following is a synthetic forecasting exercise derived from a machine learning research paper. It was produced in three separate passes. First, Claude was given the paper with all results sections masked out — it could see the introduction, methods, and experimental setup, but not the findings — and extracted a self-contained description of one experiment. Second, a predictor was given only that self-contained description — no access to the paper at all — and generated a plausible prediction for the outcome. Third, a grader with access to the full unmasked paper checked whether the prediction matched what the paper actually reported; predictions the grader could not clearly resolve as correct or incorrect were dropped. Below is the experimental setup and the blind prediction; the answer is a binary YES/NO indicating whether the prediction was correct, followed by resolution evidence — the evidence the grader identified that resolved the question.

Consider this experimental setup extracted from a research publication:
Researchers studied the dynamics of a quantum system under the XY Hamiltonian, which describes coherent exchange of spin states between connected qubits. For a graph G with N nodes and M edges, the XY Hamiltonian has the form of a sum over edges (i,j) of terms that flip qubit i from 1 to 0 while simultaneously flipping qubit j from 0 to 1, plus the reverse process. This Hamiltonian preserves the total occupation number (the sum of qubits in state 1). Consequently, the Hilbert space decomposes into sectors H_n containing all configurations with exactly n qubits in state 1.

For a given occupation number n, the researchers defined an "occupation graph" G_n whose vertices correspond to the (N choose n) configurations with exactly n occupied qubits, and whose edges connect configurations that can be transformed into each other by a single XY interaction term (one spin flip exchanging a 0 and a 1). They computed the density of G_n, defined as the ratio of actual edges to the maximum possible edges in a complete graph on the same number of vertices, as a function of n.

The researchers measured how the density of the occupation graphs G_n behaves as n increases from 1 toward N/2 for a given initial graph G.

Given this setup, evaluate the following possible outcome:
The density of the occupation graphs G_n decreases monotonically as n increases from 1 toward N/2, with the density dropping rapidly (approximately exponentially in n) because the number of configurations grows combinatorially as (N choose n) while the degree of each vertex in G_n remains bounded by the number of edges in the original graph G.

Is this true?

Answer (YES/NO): NO